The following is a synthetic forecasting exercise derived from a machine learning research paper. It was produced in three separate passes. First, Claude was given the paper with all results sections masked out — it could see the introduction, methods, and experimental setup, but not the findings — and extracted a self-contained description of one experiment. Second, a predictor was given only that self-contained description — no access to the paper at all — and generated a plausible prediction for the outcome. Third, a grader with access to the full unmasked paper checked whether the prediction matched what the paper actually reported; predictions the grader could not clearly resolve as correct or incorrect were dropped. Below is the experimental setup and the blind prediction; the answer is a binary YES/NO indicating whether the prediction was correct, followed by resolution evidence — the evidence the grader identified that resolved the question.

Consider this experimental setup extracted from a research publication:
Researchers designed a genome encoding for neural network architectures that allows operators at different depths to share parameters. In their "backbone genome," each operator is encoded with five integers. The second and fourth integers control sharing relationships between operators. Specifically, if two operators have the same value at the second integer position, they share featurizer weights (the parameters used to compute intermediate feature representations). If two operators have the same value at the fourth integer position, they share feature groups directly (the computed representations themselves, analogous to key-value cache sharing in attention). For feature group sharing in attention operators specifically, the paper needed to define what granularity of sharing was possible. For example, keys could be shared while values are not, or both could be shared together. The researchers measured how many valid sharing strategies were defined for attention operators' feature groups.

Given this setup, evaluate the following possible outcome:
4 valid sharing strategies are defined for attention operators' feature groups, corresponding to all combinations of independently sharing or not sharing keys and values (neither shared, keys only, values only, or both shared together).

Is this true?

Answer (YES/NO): YES